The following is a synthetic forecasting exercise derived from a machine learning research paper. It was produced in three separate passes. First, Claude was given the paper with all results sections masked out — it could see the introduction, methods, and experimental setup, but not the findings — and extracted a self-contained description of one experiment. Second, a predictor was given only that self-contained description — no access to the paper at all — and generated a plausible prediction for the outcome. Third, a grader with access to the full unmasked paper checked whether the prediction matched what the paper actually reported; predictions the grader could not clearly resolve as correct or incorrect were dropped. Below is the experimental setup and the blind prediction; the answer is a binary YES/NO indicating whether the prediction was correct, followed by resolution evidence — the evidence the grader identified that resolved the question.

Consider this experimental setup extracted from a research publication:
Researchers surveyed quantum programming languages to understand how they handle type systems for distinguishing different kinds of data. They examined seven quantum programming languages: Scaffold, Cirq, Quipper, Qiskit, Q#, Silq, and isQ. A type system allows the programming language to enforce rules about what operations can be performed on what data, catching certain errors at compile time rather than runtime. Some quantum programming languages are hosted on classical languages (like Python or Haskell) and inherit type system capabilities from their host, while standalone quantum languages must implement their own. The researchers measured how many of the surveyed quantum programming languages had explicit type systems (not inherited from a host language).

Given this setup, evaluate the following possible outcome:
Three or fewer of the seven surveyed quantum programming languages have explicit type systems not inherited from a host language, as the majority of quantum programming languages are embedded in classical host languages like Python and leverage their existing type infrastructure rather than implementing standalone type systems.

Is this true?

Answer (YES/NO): NO